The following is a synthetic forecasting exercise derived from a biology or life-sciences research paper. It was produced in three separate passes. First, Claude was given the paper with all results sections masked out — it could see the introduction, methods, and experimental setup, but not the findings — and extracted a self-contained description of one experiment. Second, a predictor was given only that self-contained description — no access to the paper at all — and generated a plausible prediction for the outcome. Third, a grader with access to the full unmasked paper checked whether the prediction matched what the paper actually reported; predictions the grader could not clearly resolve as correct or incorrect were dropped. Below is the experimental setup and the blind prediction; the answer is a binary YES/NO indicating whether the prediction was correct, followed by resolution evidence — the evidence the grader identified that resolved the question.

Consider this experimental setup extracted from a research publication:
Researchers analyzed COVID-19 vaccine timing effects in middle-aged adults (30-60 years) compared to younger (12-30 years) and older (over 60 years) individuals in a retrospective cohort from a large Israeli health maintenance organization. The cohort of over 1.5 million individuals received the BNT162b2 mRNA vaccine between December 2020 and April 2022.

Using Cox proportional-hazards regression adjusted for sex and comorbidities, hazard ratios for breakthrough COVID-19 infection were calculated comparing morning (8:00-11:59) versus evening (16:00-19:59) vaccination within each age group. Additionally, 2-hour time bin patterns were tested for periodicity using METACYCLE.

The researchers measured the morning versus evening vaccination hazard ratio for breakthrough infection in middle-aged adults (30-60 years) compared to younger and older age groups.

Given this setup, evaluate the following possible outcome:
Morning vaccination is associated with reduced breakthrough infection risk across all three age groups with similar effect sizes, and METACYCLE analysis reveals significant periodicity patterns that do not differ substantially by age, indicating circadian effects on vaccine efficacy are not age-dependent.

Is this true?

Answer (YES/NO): NO